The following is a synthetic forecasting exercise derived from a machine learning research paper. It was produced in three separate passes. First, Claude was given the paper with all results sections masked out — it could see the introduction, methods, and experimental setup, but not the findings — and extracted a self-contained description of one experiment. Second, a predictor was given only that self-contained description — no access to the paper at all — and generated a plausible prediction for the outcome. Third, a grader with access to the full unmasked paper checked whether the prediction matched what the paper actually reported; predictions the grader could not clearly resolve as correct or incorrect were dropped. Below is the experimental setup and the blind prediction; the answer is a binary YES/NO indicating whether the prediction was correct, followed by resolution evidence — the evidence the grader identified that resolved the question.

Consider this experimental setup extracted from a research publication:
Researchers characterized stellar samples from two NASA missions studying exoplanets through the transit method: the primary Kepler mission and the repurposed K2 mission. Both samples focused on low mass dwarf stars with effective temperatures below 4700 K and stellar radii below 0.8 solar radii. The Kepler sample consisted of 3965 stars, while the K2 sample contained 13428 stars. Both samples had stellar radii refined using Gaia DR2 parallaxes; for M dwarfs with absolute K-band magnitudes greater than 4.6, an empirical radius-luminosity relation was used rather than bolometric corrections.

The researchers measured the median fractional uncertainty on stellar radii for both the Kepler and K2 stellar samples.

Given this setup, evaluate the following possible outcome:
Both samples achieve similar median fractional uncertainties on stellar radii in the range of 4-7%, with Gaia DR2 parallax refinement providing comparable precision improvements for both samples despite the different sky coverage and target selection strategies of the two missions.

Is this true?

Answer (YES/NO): NO